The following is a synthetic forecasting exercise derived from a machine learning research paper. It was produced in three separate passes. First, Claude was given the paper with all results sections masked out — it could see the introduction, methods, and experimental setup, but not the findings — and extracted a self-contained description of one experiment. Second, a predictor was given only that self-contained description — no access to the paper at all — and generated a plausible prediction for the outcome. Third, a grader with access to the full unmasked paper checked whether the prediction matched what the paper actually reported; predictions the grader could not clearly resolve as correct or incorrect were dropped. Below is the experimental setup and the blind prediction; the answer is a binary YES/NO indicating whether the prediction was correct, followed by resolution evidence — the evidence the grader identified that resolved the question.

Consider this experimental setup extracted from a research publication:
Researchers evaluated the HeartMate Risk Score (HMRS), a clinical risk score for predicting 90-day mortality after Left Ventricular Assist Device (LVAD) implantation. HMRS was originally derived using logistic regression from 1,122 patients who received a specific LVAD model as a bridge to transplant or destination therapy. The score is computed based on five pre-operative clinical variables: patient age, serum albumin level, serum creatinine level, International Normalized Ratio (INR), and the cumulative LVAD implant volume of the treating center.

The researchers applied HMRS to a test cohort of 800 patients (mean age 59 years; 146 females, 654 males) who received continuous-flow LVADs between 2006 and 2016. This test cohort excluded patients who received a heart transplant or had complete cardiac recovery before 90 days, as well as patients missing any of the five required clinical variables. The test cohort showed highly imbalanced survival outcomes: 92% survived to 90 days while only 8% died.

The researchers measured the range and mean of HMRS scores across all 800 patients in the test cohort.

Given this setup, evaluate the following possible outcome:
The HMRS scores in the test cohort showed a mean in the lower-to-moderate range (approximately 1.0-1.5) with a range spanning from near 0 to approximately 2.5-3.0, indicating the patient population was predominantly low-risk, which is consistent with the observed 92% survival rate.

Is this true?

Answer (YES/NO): NO